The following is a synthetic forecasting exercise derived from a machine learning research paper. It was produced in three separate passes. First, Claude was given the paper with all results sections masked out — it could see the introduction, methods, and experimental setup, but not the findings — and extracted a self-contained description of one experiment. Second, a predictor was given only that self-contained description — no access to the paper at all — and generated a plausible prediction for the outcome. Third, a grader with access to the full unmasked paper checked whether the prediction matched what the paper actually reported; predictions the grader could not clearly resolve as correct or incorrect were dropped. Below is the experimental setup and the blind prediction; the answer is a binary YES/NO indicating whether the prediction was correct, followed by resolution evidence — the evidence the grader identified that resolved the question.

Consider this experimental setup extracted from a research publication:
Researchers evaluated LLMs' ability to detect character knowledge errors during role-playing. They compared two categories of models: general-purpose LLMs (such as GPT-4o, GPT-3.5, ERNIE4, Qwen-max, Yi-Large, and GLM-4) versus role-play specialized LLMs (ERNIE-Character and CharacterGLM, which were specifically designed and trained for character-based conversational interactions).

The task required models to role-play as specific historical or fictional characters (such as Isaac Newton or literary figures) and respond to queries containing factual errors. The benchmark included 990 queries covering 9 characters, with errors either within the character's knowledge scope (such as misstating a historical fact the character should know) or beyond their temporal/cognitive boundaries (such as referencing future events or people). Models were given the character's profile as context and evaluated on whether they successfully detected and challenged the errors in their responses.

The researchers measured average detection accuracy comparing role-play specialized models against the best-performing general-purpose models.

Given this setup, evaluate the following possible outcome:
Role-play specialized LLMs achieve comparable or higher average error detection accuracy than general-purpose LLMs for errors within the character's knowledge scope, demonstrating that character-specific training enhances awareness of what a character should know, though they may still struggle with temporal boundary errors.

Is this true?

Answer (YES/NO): NO